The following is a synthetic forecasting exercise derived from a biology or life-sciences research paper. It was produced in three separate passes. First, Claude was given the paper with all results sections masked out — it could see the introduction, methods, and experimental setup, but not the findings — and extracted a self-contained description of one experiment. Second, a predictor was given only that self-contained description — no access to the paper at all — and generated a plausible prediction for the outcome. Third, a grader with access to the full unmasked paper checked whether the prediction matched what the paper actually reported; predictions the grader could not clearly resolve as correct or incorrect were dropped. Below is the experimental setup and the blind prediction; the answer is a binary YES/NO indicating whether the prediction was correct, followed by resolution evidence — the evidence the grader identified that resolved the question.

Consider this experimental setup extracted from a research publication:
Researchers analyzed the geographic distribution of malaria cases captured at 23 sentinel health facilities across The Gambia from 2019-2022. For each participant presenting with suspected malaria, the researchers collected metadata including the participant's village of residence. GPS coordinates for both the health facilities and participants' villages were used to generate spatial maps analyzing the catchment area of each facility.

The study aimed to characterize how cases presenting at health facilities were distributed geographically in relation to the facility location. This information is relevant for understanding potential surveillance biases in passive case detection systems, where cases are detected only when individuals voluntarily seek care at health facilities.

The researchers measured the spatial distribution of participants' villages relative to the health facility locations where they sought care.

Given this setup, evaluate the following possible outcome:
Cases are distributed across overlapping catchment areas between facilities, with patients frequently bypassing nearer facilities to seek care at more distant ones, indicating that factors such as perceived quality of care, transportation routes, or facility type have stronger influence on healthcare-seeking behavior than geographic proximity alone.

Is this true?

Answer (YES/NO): NO